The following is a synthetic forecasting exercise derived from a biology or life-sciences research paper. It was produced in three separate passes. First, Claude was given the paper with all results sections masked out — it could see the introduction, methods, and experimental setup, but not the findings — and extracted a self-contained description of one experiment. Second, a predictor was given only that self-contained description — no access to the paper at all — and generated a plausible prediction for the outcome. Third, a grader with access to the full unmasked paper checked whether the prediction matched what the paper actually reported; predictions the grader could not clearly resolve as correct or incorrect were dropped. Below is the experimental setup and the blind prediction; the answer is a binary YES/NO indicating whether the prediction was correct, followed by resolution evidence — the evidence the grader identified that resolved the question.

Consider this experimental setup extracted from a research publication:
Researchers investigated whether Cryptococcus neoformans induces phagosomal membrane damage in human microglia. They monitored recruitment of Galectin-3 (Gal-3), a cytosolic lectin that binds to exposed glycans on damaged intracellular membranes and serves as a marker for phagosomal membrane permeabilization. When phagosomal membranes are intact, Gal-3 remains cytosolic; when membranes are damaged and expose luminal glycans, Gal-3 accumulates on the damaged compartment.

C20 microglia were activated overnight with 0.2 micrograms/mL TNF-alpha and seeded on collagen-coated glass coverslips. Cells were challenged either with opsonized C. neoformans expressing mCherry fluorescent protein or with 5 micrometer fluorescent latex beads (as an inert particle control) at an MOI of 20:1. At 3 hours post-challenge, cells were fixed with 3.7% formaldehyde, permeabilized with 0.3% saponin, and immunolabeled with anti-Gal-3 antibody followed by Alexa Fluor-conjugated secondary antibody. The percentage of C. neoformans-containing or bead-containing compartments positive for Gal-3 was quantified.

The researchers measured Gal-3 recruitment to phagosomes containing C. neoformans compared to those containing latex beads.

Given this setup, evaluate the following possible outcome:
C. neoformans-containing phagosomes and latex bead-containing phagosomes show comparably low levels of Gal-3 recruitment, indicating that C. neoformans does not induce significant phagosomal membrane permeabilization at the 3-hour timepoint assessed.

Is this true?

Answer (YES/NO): NO